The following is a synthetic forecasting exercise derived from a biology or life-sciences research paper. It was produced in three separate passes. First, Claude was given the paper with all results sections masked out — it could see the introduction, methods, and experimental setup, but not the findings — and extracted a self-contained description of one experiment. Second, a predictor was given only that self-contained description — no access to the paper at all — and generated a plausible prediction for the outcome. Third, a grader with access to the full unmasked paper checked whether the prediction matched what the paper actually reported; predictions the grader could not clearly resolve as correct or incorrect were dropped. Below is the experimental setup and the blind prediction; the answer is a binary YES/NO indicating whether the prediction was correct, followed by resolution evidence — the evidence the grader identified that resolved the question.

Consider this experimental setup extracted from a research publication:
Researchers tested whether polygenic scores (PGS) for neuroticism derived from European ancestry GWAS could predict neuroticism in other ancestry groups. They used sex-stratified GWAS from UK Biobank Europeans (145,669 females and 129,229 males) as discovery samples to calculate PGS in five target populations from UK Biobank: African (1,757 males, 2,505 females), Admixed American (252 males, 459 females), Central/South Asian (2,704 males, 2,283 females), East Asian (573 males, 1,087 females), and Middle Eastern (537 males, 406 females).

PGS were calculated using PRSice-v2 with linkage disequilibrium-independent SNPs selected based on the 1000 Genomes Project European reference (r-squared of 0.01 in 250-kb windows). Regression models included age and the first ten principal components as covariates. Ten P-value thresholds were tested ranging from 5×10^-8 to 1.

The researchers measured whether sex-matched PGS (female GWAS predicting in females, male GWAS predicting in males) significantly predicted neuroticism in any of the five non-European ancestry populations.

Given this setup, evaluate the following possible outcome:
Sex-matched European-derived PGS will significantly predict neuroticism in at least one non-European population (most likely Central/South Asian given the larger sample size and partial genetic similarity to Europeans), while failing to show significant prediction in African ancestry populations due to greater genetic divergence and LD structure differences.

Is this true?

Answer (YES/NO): YES